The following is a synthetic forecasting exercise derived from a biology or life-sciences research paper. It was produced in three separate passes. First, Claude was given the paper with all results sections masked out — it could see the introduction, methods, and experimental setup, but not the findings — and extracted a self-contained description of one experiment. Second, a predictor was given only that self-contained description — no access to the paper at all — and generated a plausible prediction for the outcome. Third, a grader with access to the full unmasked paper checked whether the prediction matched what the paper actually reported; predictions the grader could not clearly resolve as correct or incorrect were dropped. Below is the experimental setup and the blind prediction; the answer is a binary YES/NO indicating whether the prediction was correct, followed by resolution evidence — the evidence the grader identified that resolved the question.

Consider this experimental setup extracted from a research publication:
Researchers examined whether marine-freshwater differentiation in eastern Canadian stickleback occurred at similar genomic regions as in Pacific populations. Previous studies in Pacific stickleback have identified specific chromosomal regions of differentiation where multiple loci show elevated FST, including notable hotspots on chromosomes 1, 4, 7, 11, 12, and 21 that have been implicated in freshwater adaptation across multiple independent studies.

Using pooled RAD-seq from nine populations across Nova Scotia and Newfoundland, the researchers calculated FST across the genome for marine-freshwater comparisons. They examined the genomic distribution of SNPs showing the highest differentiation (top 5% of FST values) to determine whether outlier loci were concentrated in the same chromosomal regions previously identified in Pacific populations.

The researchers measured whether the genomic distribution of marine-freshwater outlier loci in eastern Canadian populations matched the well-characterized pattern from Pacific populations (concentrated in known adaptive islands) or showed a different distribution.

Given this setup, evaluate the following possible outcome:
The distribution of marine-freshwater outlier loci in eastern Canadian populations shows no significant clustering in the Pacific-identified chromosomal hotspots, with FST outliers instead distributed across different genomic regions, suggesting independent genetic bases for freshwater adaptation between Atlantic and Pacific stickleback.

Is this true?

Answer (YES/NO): YES